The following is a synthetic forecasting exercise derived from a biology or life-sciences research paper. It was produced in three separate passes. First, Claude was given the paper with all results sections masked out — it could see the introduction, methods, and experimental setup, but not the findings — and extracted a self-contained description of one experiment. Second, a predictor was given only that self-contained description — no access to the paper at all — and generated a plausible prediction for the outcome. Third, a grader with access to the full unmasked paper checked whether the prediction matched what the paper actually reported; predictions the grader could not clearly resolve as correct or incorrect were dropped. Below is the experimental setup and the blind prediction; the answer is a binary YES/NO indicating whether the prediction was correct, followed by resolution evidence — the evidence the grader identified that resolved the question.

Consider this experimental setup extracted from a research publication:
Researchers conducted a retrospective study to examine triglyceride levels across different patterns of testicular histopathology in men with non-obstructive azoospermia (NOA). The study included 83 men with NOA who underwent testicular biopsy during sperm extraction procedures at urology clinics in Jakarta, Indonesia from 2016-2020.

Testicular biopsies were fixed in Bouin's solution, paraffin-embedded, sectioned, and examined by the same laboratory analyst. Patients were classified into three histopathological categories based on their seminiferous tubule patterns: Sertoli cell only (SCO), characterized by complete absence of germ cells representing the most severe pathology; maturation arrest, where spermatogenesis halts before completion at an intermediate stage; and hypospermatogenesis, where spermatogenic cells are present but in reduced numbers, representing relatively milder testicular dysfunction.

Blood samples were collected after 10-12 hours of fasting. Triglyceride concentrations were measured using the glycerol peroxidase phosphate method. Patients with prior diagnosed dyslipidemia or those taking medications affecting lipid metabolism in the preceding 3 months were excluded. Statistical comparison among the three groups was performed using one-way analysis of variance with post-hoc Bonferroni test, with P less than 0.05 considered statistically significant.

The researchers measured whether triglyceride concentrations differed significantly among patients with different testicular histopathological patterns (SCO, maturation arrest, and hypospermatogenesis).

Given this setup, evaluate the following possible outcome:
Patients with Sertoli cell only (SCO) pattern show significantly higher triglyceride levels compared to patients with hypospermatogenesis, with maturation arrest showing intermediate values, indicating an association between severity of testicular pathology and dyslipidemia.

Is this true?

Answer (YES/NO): NO